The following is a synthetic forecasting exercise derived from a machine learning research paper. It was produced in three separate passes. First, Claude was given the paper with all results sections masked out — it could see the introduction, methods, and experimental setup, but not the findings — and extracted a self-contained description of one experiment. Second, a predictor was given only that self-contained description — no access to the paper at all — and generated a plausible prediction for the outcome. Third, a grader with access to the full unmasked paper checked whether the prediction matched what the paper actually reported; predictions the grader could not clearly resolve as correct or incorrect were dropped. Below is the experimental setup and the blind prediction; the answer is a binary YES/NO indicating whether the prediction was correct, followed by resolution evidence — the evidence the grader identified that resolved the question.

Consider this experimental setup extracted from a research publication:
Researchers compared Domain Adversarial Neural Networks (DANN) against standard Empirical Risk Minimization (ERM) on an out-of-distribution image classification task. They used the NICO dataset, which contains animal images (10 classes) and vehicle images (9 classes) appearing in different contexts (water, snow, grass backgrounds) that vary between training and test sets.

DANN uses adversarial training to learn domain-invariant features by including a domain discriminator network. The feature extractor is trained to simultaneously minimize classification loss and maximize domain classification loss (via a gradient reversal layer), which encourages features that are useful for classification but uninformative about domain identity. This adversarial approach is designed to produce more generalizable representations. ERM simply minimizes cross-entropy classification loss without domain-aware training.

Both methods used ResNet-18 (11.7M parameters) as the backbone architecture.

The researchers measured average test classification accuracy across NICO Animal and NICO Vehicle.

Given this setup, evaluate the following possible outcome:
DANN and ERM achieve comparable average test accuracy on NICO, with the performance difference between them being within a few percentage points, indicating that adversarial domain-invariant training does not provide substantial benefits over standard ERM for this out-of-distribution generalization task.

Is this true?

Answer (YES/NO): YES